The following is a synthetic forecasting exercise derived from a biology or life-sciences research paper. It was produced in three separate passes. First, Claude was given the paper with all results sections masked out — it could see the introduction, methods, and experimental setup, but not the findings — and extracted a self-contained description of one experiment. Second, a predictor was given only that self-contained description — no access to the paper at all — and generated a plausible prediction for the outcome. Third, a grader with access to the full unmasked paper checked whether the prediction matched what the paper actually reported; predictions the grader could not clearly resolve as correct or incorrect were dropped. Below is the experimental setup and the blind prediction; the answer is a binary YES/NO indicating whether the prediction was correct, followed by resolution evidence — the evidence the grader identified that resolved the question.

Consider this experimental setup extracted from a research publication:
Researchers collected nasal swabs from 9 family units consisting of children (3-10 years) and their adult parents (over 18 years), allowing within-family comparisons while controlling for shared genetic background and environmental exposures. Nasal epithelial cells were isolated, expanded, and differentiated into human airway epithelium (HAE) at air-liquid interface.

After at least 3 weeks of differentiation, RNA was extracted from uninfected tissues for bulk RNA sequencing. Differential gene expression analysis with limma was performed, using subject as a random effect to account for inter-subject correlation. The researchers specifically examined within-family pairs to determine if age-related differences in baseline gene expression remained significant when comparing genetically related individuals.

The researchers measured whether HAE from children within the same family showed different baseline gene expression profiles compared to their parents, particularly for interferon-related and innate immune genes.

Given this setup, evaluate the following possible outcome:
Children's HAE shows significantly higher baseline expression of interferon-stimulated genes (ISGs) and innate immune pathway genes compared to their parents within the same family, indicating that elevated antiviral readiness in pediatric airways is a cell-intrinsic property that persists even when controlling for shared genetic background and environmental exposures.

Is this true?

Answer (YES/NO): NO